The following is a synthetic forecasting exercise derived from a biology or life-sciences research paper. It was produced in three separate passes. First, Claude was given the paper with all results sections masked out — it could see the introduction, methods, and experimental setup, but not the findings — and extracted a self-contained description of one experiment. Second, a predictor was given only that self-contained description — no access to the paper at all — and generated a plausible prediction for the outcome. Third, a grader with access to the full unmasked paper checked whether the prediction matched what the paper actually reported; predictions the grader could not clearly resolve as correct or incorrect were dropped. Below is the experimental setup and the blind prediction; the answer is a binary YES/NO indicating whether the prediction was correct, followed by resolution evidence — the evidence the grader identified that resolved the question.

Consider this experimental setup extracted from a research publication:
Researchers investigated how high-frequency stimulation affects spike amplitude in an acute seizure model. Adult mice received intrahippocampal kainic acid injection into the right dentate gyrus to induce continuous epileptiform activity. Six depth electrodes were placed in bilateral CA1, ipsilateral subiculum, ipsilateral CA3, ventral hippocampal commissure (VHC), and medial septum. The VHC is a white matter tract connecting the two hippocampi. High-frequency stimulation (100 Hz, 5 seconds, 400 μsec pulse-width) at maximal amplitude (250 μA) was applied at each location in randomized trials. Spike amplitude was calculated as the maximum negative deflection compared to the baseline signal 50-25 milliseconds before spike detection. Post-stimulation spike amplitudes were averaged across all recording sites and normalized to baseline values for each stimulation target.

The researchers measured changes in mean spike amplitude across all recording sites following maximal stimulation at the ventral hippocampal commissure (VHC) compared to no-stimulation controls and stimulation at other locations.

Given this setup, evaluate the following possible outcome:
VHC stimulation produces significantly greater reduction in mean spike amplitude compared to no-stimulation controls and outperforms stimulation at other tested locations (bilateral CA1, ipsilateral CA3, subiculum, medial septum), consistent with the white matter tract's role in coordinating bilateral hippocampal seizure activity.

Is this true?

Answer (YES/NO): NO